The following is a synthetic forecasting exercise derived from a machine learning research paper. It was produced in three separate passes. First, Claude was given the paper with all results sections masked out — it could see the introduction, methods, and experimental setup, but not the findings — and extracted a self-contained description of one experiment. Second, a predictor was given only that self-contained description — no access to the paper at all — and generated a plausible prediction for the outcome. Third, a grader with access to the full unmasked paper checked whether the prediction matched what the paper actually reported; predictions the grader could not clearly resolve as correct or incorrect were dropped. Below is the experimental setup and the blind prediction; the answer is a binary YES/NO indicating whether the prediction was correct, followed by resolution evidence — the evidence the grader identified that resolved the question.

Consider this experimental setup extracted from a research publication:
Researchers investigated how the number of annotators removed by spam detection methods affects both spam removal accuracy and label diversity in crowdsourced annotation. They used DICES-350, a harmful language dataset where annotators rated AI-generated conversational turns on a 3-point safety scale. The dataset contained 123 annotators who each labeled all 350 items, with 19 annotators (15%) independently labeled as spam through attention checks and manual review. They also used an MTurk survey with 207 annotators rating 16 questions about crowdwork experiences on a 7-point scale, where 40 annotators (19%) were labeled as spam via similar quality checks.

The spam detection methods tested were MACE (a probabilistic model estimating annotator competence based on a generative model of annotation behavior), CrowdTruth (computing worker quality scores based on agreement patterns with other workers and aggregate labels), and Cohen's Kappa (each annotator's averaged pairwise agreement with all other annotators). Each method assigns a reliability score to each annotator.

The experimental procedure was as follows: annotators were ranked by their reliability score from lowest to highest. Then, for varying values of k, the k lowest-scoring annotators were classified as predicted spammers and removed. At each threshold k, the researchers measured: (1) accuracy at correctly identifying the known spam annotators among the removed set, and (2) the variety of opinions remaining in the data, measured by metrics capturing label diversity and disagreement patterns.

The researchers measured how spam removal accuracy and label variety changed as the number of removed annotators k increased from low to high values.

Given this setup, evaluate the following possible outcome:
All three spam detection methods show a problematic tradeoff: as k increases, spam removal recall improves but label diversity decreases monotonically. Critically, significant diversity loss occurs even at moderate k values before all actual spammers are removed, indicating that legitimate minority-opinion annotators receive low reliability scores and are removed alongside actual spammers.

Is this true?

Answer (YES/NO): NO